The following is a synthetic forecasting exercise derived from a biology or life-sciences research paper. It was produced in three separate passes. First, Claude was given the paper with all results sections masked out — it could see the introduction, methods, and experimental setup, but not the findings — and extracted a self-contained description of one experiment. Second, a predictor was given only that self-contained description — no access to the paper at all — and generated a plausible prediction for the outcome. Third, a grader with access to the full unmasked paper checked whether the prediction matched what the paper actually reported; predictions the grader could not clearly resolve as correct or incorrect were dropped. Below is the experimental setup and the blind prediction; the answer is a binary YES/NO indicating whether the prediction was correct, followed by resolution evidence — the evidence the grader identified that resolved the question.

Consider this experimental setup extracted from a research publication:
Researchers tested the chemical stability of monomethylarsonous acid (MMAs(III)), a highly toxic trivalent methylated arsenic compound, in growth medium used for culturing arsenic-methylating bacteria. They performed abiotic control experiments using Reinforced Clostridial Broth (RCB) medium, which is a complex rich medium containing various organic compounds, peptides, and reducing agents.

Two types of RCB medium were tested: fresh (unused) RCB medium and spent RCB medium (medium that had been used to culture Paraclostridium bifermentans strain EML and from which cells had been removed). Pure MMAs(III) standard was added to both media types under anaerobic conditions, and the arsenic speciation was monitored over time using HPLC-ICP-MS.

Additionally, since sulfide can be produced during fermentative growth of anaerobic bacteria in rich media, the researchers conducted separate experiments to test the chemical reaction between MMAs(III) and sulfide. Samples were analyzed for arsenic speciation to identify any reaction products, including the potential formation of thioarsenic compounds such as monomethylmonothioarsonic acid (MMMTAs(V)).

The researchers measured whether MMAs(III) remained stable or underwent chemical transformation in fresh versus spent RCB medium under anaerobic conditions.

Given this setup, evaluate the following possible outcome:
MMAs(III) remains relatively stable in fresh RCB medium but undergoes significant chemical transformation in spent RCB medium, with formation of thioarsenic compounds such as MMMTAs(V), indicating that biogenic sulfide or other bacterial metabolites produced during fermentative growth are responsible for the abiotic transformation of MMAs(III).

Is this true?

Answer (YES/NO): NO